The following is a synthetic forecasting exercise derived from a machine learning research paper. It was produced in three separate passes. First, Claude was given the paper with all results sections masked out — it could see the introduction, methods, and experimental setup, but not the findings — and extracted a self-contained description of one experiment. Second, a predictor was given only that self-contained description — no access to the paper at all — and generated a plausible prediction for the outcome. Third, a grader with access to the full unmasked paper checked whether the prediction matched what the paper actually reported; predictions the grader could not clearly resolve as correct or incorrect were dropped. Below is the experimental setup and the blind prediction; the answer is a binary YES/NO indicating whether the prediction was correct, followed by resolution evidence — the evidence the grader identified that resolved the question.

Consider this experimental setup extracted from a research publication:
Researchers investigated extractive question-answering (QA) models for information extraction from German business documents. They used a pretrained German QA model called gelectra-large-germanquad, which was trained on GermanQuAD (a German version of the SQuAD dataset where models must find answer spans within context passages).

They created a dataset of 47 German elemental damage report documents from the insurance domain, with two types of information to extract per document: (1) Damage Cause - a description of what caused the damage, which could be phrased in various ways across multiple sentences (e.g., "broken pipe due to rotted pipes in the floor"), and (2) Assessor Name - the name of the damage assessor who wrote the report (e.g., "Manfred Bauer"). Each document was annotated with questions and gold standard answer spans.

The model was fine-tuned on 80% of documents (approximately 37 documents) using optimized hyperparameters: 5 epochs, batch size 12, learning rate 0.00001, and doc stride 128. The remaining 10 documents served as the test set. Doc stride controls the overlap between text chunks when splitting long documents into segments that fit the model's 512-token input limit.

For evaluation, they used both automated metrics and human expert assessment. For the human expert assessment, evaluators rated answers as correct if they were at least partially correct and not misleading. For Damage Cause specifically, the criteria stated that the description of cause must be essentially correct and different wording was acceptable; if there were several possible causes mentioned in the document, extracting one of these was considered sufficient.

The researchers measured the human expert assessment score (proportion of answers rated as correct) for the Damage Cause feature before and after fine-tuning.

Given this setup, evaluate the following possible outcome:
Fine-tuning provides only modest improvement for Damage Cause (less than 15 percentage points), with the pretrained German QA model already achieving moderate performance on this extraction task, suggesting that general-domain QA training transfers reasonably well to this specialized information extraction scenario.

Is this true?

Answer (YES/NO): NO